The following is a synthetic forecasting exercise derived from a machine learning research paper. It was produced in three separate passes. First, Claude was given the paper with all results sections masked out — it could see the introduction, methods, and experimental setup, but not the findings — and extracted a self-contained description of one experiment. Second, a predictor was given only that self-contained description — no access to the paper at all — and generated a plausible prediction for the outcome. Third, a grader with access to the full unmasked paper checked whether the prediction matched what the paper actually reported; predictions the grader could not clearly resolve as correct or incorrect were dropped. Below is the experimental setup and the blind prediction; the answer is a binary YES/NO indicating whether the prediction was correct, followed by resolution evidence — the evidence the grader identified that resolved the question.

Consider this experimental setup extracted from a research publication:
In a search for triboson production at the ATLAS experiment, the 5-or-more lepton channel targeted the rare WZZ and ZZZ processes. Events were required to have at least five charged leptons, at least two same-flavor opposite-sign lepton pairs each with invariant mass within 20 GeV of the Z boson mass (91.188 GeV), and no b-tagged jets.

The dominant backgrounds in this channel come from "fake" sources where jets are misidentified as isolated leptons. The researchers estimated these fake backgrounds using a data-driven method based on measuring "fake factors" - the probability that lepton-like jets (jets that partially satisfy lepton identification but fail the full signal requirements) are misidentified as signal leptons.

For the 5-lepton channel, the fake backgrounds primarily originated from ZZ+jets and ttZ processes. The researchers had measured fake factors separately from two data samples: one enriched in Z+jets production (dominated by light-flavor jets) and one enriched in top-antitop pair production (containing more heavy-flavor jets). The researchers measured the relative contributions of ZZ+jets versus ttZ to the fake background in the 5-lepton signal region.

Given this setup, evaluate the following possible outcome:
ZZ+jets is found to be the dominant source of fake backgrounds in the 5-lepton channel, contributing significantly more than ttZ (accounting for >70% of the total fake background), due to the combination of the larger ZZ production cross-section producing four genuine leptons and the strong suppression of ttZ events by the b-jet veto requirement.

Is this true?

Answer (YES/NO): YES